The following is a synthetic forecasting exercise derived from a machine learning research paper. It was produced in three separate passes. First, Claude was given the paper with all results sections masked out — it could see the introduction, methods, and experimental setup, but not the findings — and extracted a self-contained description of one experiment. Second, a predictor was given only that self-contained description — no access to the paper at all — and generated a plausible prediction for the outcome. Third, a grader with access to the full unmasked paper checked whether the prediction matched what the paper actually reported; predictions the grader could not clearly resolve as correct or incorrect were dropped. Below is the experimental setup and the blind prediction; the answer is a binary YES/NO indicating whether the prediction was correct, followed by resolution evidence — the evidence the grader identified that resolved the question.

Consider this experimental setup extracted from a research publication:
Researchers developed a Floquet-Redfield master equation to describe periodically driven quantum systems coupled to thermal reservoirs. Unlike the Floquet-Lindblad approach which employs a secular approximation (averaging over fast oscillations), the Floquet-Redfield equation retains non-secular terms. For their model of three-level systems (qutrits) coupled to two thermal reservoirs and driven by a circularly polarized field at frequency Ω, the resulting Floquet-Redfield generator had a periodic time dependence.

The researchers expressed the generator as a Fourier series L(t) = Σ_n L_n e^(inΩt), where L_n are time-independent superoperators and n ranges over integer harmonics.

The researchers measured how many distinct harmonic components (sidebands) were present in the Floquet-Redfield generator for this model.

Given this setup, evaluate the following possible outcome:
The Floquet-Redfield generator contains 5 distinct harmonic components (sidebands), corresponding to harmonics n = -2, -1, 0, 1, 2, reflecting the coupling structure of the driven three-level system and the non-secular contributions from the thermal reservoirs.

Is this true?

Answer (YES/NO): NO